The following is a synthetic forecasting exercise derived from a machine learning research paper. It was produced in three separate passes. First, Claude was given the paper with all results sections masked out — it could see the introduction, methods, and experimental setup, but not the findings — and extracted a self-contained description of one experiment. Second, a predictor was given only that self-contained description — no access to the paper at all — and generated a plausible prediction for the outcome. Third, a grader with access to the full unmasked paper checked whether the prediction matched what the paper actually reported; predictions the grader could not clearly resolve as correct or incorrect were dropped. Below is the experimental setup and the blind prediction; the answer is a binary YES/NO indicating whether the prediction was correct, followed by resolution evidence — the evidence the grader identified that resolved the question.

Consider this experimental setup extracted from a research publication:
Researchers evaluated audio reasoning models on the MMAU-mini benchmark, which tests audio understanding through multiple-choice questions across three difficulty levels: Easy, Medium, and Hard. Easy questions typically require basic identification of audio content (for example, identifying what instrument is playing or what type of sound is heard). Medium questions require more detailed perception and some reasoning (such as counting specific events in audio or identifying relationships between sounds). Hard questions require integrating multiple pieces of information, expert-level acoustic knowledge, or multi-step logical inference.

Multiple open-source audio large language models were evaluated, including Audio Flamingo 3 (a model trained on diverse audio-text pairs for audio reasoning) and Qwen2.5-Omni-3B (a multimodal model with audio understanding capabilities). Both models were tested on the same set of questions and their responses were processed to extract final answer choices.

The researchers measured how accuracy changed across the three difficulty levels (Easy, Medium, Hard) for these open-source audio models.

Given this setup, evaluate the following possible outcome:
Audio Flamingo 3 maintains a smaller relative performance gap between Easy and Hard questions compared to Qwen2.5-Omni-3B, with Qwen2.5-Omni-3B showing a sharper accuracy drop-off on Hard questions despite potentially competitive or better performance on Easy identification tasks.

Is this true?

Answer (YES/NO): NO